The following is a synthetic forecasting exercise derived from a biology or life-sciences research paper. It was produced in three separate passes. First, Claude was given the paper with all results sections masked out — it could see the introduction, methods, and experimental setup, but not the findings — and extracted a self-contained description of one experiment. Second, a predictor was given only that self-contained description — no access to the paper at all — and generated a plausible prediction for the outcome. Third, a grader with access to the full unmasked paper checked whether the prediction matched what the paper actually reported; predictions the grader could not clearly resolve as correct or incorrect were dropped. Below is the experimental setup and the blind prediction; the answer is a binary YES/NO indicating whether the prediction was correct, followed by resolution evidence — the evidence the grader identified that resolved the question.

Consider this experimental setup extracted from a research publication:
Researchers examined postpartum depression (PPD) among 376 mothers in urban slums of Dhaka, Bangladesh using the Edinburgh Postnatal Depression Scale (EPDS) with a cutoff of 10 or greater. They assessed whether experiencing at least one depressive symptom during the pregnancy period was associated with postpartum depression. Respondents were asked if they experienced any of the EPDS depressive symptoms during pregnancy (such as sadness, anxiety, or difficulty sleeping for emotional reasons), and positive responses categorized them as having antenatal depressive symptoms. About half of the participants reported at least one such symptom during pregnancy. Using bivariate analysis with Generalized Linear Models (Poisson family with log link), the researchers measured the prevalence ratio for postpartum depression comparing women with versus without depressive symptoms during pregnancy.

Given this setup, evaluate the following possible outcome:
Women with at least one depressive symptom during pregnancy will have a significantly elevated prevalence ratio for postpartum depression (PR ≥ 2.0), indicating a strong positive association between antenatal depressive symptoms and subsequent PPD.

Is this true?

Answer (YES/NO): YES